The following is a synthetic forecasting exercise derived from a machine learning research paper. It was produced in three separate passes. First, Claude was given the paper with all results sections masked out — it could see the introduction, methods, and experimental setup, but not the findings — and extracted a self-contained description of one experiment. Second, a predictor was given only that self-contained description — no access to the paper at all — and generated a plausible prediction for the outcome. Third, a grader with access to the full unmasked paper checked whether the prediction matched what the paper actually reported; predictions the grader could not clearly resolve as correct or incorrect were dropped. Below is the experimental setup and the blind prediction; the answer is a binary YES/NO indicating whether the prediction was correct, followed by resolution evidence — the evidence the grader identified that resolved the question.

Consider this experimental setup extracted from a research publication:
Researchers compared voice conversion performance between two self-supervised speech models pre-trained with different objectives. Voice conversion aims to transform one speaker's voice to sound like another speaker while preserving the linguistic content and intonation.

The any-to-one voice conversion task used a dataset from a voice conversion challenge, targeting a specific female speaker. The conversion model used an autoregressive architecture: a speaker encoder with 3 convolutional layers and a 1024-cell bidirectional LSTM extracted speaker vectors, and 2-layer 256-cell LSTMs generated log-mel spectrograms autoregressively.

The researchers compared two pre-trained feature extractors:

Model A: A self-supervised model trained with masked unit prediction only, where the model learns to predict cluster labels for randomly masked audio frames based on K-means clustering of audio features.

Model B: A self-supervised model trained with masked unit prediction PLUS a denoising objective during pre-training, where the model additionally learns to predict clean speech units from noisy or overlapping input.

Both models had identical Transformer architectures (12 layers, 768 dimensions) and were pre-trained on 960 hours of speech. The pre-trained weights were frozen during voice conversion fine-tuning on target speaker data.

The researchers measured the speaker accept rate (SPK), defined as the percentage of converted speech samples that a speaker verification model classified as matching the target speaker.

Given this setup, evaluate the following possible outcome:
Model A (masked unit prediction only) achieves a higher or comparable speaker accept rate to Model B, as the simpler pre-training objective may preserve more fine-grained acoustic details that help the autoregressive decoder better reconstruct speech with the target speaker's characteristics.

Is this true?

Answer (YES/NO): YES